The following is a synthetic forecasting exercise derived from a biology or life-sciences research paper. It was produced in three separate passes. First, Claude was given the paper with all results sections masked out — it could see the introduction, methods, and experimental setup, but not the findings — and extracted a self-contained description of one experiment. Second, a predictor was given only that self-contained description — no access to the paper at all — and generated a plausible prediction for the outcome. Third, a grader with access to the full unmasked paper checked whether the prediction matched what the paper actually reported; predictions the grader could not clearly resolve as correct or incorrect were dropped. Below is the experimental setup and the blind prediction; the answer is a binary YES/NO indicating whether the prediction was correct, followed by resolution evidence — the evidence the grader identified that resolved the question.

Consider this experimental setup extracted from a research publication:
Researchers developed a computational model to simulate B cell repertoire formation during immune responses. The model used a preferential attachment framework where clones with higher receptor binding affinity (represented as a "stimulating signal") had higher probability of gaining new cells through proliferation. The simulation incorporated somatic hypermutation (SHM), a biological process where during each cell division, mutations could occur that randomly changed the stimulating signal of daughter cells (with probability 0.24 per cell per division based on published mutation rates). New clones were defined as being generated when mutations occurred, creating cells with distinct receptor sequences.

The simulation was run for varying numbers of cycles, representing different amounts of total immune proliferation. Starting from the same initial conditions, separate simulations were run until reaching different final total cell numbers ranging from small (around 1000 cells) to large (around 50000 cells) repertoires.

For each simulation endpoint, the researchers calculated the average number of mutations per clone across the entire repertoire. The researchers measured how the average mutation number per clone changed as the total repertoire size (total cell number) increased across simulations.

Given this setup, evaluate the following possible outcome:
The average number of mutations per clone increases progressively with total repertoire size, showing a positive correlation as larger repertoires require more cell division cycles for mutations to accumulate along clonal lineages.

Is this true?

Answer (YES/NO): YES